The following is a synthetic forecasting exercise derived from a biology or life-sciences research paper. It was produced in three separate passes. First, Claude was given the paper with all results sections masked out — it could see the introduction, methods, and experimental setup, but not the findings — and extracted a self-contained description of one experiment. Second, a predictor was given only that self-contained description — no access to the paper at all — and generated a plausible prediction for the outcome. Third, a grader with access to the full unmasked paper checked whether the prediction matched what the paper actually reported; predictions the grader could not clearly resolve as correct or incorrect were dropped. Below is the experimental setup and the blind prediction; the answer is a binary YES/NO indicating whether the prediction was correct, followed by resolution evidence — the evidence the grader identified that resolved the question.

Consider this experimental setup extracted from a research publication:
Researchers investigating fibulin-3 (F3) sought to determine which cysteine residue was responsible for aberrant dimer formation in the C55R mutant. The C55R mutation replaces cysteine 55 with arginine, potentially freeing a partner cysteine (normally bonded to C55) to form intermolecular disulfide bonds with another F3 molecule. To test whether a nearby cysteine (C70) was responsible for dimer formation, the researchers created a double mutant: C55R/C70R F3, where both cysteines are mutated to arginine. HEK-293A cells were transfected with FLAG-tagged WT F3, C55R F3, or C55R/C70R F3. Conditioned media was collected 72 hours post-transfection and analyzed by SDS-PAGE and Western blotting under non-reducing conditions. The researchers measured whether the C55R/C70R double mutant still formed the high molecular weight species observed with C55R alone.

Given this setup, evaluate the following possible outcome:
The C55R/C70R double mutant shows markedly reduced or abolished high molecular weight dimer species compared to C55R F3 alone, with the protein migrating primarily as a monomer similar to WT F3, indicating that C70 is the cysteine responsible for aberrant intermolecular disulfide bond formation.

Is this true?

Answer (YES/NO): YES